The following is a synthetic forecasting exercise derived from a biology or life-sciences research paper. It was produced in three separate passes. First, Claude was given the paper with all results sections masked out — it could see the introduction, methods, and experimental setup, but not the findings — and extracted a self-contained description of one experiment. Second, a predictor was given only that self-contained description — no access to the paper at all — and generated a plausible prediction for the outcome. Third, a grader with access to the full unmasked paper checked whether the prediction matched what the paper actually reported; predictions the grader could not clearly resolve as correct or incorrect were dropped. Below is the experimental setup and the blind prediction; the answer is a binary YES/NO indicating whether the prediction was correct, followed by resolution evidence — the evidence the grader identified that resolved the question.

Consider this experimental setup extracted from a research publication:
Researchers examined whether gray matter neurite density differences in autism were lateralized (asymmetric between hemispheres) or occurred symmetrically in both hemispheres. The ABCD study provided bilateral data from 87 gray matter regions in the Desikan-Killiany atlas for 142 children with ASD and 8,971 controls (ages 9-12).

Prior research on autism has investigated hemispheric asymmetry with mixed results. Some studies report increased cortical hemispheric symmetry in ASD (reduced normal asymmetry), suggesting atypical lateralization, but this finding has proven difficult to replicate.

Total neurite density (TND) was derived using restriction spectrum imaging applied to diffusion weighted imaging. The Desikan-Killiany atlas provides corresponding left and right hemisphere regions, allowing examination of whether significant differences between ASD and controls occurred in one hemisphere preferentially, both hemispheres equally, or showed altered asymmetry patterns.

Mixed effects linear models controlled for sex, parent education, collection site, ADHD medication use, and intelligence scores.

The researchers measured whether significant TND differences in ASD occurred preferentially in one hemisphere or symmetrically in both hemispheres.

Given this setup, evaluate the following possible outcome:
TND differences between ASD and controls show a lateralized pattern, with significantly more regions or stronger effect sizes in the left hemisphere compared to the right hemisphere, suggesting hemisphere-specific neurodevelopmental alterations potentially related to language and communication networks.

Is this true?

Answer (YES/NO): NO